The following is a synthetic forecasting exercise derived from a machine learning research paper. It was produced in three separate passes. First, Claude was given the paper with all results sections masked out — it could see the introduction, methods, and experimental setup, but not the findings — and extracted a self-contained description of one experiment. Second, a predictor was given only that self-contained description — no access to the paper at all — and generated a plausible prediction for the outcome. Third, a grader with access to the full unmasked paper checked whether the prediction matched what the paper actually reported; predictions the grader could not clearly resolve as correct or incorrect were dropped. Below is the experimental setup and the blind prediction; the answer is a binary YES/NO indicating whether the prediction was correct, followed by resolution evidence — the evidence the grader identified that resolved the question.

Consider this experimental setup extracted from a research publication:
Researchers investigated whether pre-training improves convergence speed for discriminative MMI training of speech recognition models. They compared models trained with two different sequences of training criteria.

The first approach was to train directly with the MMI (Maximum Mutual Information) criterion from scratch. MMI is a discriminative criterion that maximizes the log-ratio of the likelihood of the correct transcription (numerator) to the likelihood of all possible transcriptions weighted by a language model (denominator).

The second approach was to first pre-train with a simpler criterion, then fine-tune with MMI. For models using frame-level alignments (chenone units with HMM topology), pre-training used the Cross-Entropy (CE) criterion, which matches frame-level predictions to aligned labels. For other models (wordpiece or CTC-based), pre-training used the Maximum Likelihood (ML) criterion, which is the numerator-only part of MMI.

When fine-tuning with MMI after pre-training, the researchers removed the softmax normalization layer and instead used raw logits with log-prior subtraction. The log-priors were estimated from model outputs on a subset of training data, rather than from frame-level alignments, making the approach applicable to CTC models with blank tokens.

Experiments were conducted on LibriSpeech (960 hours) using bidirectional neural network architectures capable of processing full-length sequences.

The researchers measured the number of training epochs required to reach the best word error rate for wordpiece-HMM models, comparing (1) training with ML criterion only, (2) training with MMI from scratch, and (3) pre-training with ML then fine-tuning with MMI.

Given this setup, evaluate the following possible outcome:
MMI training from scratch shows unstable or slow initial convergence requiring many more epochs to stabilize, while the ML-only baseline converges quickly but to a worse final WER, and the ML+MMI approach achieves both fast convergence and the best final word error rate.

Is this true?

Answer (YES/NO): NO